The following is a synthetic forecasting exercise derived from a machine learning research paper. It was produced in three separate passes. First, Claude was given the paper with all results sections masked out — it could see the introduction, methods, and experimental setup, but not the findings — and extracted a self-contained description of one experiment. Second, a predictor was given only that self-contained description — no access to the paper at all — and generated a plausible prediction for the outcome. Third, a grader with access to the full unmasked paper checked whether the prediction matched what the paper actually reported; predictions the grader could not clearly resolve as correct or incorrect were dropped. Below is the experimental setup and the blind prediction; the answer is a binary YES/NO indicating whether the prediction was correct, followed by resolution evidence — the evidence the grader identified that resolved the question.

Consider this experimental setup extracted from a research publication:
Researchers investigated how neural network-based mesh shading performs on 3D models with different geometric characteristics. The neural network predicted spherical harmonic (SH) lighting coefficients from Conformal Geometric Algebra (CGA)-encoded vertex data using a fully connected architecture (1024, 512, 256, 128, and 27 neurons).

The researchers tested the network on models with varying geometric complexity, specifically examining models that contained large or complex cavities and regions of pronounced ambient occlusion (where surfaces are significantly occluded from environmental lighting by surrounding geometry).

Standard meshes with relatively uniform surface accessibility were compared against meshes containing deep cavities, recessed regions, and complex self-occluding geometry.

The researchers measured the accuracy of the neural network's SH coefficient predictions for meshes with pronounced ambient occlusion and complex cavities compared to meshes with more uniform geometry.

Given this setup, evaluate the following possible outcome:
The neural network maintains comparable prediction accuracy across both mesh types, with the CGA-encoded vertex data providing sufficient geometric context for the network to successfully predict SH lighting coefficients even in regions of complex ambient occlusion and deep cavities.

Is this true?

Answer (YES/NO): NO